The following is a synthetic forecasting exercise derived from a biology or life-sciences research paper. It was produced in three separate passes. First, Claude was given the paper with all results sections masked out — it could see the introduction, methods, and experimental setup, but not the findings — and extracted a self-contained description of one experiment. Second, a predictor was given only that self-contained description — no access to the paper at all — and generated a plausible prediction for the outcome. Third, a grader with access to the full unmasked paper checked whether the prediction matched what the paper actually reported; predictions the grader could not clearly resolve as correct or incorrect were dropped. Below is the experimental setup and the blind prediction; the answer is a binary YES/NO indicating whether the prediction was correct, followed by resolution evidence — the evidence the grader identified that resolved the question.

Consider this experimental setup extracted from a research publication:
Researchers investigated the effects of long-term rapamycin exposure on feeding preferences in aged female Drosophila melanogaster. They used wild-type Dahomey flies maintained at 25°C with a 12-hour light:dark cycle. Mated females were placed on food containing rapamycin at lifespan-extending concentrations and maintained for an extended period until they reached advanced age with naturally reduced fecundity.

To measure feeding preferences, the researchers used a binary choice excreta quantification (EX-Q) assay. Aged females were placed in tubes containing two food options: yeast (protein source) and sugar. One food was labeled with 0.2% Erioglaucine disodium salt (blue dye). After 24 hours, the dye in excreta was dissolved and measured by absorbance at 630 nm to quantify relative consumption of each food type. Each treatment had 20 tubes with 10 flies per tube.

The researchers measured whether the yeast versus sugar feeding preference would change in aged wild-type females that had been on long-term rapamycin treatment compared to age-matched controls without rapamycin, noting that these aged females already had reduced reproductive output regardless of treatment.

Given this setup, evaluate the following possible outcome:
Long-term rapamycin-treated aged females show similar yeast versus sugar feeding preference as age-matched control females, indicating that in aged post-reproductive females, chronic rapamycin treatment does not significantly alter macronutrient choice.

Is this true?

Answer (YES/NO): NO